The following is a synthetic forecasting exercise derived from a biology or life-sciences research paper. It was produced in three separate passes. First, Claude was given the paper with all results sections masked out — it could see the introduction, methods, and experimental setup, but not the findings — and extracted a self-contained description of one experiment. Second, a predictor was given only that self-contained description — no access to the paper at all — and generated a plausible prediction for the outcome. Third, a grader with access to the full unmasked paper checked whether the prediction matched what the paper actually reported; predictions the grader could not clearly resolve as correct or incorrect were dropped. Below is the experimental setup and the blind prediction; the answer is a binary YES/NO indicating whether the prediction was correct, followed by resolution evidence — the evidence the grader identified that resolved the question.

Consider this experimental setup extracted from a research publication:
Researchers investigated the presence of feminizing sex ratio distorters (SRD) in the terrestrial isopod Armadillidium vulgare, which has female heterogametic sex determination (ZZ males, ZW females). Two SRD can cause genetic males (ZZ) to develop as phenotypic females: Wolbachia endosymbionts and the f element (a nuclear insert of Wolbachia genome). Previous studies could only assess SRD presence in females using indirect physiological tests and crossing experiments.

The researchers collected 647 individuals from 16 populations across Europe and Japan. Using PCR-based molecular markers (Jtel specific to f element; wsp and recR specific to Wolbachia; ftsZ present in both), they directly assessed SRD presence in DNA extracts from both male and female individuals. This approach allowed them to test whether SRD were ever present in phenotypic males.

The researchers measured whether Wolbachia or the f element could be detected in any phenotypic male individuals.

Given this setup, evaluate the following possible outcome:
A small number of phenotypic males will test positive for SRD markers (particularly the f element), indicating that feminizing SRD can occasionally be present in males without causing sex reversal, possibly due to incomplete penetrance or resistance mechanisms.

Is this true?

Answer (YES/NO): YES